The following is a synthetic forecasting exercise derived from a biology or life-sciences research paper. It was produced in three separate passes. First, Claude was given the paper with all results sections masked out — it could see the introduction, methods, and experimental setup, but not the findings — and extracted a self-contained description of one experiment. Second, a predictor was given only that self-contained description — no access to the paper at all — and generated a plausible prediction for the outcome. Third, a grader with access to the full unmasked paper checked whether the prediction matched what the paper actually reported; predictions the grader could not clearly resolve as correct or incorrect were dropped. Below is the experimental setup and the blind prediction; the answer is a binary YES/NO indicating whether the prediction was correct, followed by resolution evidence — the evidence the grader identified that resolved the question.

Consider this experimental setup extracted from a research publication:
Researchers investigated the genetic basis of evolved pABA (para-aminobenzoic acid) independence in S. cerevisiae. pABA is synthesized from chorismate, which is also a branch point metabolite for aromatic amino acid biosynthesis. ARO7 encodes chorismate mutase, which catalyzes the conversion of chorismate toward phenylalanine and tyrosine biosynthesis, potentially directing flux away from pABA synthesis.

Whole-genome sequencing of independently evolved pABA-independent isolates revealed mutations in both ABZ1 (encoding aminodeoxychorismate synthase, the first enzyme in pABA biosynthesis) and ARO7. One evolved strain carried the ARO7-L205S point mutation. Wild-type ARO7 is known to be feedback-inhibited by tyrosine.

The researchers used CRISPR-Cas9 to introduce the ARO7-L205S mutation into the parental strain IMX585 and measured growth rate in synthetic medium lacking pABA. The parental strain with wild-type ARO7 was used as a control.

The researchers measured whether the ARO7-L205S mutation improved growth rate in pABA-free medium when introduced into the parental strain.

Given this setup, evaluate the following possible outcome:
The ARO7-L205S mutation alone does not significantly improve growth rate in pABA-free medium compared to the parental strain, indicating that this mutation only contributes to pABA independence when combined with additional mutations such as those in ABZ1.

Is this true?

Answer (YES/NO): NO